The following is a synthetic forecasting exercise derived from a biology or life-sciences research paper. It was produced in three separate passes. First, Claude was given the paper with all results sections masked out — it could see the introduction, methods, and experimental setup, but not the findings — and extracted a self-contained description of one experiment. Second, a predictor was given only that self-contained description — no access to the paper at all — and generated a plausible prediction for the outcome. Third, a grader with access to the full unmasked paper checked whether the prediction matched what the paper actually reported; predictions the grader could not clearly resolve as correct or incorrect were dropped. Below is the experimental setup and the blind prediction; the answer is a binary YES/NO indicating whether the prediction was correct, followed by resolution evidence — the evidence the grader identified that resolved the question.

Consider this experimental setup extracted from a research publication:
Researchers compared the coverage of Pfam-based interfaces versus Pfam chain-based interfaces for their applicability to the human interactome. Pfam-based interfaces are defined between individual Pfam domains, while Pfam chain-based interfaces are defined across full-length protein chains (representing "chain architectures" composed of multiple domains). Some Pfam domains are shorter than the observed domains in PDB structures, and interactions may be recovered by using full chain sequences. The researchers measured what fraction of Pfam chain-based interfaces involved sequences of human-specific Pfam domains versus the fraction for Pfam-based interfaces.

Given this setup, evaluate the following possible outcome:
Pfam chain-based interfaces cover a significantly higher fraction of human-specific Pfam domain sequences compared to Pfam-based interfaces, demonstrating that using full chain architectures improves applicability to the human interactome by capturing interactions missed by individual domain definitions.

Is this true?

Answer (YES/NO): NO